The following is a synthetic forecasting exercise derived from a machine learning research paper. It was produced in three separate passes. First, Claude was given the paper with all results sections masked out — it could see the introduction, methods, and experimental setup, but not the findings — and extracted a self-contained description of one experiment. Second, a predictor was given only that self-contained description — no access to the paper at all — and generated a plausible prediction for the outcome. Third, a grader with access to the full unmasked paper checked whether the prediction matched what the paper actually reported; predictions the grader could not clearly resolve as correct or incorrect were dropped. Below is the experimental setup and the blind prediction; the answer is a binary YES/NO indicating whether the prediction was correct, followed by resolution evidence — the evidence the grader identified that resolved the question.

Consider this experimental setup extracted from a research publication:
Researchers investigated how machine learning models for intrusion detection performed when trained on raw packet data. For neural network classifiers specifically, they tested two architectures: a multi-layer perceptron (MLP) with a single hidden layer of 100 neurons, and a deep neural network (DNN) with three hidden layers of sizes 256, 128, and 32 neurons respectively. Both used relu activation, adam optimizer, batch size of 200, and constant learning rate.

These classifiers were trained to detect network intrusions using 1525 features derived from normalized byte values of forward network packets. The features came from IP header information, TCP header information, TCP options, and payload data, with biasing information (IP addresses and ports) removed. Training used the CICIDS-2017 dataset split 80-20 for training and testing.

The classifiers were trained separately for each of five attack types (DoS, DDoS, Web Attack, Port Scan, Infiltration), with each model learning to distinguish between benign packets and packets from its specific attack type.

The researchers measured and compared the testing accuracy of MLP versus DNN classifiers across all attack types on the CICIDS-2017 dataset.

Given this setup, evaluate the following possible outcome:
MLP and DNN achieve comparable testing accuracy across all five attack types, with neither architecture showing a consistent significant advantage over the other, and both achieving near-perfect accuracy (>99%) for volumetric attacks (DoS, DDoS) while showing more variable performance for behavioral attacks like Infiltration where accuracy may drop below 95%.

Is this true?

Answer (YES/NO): NO